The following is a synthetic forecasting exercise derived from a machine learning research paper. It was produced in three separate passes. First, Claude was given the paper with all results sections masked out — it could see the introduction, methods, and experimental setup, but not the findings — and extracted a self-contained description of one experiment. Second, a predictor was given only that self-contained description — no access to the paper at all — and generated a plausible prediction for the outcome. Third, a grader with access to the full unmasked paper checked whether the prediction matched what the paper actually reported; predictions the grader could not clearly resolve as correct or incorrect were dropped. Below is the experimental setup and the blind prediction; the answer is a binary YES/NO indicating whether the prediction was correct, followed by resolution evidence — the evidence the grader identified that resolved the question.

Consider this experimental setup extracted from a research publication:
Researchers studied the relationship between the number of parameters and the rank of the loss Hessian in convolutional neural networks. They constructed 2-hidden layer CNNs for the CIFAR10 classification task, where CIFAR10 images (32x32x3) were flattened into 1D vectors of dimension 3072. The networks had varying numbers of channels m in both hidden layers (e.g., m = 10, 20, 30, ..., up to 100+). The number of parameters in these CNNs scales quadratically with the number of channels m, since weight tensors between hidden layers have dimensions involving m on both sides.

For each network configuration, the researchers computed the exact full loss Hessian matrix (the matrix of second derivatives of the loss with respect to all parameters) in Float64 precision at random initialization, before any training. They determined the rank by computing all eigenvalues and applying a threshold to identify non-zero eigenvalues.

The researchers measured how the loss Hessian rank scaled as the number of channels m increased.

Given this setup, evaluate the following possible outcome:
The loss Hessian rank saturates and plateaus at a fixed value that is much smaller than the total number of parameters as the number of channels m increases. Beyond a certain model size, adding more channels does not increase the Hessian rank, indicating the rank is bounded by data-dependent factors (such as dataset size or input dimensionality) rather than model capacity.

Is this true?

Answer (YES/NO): NO